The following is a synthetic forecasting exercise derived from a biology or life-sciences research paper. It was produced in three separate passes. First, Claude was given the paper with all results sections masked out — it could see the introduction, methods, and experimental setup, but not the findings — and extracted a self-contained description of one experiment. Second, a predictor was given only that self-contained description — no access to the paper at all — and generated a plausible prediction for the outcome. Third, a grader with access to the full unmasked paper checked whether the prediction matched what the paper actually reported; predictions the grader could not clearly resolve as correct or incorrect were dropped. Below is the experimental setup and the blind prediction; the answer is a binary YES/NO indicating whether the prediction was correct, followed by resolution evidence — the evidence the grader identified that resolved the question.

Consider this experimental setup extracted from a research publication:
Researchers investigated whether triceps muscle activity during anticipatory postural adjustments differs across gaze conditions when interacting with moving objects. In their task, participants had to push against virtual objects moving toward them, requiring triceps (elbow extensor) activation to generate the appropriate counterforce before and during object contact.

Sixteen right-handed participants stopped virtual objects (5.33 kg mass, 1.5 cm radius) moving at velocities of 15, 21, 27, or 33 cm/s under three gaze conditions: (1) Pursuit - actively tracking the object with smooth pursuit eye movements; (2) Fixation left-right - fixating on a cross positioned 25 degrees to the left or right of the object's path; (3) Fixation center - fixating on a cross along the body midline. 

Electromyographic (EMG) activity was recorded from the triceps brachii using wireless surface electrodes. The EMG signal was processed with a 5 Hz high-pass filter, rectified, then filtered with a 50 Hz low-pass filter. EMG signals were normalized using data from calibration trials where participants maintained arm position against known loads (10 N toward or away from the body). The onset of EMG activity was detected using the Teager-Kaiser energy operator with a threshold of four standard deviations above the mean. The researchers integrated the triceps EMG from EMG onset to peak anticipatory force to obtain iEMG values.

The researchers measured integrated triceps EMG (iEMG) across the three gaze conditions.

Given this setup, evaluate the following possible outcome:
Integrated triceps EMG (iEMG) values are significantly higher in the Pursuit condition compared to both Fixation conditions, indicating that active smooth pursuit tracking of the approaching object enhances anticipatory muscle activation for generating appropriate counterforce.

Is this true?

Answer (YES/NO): NO